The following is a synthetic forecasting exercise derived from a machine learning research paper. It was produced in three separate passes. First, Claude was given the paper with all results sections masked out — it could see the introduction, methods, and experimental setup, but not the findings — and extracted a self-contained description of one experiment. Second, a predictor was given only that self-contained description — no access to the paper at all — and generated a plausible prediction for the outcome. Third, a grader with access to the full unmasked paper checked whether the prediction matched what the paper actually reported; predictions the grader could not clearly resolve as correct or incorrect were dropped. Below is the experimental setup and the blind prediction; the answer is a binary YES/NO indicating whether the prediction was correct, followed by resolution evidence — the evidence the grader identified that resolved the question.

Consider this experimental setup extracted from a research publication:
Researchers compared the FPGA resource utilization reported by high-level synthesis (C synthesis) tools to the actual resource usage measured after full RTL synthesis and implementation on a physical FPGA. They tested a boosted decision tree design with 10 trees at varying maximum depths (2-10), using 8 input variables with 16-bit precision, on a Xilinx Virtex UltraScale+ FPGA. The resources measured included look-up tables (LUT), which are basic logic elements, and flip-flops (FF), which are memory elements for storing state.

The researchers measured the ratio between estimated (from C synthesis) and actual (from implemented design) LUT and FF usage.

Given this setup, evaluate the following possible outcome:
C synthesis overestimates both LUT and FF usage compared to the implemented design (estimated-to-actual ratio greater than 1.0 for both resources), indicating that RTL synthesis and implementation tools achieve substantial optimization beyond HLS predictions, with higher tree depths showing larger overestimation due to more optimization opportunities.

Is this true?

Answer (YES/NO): NO